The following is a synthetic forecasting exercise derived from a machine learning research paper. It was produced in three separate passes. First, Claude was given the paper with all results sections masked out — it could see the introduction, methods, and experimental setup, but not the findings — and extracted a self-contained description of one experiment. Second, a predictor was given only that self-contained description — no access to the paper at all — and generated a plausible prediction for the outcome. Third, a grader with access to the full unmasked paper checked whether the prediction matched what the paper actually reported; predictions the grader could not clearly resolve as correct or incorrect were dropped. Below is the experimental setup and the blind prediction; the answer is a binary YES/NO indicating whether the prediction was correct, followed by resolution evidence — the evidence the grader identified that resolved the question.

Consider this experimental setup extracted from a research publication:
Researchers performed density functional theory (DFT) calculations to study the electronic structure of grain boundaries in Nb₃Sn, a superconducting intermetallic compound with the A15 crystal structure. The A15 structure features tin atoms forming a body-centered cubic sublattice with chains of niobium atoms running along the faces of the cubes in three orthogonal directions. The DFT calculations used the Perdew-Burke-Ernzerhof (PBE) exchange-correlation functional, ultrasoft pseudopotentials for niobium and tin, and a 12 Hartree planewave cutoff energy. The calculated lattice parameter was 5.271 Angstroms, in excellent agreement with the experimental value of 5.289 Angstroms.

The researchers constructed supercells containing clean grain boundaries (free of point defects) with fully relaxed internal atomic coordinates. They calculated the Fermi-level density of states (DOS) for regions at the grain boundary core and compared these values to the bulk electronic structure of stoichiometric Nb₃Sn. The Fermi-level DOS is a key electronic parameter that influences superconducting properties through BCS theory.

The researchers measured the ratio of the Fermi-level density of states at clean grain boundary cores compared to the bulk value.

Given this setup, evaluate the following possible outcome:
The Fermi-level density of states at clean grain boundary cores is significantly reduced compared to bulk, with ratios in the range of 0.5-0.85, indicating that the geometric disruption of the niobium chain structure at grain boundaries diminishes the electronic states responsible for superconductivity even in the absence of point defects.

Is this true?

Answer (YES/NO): YES